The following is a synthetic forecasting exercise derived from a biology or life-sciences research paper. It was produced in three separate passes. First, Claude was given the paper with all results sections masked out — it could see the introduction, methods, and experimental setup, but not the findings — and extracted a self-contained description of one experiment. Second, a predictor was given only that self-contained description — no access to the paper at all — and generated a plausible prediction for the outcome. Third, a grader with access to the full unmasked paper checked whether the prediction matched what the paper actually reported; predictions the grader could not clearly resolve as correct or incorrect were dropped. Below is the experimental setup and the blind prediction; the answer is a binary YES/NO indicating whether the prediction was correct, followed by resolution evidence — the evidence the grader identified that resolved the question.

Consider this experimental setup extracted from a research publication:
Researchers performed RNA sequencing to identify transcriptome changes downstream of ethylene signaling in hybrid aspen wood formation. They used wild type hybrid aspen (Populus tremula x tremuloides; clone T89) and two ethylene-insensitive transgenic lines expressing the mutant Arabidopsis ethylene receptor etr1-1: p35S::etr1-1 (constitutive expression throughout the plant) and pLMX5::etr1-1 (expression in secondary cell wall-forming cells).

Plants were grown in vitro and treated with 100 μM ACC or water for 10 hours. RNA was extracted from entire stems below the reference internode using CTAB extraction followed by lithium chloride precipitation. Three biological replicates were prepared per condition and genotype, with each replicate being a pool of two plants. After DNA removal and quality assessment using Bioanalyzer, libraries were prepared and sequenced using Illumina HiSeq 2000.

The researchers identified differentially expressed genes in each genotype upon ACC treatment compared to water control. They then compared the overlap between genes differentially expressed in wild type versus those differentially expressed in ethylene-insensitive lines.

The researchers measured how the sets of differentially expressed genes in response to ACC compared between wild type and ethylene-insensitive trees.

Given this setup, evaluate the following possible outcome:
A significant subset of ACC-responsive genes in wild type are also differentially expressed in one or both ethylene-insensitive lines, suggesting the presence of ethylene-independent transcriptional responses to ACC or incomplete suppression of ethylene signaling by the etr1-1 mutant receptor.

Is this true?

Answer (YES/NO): NO